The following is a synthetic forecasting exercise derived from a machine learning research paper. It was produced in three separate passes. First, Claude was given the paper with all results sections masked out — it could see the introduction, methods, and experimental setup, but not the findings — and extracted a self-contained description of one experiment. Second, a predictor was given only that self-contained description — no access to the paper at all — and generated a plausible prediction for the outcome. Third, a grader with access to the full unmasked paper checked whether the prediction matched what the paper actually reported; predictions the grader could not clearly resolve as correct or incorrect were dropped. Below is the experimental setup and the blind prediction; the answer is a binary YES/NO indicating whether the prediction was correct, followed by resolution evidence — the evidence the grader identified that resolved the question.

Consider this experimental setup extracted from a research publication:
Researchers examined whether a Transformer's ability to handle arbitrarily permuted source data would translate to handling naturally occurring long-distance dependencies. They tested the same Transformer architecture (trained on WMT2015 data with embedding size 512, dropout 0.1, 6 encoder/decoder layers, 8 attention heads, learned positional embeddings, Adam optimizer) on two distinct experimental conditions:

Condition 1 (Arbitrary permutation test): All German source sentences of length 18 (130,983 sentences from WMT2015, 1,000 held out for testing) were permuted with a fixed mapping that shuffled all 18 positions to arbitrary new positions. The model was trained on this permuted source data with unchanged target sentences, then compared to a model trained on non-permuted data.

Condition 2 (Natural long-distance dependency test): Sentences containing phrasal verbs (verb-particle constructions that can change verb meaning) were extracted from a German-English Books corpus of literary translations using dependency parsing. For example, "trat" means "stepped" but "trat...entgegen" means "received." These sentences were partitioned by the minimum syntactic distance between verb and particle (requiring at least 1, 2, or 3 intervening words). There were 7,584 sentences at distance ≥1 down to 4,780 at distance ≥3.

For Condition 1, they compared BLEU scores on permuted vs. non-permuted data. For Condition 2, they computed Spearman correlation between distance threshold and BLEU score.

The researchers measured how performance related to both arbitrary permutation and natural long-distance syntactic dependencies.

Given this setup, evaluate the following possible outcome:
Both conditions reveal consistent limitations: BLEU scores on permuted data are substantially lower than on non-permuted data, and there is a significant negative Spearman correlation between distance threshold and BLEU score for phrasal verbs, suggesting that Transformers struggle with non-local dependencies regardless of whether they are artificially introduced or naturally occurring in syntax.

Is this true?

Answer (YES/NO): NO